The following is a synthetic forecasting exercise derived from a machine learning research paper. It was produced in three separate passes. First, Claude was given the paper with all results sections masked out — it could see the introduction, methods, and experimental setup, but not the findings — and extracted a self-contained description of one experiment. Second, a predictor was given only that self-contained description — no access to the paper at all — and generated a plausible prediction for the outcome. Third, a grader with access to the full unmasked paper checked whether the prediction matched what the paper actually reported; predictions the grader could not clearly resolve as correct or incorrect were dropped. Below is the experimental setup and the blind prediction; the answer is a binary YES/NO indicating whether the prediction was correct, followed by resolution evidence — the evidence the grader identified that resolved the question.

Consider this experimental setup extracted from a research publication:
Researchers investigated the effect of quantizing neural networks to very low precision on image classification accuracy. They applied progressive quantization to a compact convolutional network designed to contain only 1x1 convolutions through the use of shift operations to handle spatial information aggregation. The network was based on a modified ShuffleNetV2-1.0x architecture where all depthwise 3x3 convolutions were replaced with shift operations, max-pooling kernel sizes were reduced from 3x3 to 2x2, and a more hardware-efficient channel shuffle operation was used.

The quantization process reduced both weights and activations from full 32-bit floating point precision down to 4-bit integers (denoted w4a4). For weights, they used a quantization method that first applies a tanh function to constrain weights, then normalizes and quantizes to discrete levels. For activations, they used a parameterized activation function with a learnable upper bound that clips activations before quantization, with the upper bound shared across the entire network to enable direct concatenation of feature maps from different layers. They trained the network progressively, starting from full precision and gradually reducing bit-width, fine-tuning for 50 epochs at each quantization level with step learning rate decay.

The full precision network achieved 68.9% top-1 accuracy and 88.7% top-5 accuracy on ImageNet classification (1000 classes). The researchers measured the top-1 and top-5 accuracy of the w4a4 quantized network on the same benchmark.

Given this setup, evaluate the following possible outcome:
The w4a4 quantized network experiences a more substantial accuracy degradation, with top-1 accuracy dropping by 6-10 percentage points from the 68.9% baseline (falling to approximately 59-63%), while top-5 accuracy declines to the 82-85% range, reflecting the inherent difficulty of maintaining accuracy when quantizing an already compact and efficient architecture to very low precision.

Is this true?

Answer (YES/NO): NO